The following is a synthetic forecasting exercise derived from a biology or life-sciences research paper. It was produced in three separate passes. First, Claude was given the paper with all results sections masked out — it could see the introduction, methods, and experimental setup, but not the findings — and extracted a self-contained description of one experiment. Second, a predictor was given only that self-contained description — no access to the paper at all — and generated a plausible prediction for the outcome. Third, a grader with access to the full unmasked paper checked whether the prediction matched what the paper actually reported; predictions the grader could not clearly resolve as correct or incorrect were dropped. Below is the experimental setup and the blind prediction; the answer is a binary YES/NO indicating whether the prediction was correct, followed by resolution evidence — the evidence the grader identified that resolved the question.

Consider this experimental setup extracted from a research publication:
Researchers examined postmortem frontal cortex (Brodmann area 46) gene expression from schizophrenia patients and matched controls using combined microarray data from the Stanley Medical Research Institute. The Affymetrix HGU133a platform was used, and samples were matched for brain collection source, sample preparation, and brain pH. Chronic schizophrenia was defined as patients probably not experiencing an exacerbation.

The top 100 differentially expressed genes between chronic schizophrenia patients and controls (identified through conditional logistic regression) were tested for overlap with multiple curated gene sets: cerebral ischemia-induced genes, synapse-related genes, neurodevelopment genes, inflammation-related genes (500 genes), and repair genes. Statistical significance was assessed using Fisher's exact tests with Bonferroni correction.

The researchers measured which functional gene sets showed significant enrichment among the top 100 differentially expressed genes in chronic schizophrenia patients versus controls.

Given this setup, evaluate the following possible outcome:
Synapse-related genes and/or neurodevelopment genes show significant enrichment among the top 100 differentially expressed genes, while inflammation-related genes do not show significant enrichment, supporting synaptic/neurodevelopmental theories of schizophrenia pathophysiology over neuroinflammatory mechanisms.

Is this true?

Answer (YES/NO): NO